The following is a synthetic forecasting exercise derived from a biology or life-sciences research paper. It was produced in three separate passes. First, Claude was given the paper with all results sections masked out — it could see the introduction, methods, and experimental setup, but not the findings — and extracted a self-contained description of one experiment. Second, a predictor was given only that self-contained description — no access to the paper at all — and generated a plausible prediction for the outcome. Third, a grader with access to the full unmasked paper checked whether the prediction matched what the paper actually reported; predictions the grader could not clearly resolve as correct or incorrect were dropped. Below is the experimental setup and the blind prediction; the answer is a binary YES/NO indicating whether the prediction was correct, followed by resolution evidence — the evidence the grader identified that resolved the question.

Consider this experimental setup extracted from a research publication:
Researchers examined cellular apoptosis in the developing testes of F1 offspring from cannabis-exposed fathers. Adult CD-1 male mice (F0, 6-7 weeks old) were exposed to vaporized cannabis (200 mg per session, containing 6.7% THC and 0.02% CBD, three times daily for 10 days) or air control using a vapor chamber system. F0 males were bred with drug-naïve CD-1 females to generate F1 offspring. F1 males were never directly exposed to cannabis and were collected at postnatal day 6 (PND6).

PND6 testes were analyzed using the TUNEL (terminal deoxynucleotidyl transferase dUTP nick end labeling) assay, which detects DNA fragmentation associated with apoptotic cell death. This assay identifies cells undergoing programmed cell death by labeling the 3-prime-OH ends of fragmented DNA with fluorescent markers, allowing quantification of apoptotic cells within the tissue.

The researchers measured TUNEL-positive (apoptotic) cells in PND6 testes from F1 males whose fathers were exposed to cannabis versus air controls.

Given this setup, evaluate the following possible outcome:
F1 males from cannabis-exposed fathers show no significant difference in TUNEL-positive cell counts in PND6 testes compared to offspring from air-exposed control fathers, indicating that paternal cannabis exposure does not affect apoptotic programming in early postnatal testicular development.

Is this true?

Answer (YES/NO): YES